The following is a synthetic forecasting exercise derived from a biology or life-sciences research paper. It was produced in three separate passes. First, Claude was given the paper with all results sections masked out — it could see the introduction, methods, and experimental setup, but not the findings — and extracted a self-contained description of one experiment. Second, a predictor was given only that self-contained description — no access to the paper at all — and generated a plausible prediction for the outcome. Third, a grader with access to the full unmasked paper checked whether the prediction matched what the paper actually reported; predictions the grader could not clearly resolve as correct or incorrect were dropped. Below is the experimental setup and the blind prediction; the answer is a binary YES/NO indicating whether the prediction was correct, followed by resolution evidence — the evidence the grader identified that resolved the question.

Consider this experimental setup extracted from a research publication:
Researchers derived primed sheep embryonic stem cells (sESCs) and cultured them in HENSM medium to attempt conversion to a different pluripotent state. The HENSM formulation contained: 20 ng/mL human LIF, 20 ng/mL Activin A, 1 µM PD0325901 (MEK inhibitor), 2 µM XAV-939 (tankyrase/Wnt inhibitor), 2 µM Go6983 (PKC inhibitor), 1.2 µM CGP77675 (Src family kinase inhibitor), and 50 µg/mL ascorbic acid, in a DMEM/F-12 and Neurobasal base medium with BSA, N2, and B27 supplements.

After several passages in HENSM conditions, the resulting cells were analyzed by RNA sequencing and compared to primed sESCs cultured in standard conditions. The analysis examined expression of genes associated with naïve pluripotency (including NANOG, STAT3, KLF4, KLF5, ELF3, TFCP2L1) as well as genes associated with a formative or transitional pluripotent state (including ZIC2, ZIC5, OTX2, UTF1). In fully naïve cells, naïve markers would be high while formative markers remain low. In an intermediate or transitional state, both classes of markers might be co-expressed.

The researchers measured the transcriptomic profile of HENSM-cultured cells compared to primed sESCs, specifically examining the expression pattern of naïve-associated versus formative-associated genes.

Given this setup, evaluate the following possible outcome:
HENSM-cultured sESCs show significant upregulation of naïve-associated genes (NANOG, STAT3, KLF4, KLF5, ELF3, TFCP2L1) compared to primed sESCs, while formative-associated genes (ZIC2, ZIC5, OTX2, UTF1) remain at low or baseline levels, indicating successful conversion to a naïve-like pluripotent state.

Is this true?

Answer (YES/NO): NO